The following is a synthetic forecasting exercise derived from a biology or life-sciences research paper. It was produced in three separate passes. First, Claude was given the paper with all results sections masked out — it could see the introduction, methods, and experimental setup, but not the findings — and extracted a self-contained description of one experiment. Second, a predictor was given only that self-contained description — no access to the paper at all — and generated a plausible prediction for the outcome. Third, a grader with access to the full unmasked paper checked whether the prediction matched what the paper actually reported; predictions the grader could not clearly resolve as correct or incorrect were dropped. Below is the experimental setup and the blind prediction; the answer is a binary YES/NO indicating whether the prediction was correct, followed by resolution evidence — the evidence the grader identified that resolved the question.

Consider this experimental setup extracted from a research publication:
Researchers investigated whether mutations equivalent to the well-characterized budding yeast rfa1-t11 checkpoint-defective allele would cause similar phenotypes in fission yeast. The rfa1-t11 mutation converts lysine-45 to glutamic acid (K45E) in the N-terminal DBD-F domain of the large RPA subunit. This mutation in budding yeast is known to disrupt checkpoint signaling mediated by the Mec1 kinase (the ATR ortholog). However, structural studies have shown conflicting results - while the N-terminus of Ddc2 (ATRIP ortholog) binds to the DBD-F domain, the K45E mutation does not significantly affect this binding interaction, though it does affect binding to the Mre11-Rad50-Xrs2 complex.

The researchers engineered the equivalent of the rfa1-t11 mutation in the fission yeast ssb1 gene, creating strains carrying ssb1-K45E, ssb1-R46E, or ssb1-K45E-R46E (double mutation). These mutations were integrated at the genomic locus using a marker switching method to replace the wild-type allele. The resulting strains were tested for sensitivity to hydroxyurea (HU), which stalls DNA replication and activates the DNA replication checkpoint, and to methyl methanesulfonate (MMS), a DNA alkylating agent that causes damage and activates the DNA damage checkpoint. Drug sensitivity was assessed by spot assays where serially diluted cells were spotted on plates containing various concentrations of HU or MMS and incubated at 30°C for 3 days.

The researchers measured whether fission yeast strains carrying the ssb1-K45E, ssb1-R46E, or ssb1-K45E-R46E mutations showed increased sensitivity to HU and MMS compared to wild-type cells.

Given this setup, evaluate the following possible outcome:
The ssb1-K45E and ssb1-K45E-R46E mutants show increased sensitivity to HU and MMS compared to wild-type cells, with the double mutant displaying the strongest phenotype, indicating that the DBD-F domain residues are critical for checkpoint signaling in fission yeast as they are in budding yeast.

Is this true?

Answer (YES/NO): NO